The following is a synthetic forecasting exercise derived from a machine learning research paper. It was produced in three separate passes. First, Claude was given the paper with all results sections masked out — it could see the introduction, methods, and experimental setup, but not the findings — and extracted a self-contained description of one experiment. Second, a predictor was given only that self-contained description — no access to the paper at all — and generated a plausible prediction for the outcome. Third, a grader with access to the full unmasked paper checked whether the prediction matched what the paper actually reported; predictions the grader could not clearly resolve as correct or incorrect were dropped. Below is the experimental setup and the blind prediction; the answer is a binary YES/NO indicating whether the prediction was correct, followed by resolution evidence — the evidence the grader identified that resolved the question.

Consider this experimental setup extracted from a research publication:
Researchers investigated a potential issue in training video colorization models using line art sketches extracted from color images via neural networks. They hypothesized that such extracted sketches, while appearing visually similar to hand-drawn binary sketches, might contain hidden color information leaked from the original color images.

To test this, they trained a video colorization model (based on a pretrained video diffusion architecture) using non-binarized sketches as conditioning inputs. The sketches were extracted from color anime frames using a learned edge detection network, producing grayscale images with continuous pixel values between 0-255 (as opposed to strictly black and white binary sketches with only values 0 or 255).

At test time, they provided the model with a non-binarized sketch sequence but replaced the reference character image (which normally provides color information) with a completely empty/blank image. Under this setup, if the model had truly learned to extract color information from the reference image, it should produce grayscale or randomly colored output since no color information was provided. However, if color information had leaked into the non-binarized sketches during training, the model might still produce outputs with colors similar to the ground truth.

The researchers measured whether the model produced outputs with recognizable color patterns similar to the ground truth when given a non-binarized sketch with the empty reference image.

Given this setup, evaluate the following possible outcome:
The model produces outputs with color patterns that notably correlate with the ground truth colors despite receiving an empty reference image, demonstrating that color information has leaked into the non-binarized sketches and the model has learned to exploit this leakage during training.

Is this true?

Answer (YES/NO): YES